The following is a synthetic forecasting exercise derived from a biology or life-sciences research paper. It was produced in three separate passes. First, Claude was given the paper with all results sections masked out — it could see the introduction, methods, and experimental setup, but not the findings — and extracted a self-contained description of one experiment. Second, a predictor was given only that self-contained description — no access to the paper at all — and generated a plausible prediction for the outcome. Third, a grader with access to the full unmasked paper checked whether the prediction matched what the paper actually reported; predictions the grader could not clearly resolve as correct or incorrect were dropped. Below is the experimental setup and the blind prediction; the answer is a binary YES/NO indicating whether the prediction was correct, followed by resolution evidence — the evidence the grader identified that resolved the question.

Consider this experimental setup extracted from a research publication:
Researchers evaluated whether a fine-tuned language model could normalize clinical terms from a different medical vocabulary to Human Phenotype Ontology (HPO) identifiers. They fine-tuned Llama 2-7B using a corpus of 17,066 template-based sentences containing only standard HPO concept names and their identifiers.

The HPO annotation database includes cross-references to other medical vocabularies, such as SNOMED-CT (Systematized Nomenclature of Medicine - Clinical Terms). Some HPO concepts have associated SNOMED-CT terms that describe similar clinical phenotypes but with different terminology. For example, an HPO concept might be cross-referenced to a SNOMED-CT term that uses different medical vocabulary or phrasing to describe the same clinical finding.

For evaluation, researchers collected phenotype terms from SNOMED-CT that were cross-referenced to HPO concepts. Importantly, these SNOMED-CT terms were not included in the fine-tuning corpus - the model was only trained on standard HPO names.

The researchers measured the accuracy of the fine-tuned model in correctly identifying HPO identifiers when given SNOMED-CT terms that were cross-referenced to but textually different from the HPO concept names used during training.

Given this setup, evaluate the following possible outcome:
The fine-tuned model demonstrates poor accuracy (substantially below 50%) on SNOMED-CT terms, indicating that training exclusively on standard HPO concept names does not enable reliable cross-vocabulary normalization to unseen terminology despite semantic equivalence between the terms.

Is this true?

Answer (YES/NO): YES